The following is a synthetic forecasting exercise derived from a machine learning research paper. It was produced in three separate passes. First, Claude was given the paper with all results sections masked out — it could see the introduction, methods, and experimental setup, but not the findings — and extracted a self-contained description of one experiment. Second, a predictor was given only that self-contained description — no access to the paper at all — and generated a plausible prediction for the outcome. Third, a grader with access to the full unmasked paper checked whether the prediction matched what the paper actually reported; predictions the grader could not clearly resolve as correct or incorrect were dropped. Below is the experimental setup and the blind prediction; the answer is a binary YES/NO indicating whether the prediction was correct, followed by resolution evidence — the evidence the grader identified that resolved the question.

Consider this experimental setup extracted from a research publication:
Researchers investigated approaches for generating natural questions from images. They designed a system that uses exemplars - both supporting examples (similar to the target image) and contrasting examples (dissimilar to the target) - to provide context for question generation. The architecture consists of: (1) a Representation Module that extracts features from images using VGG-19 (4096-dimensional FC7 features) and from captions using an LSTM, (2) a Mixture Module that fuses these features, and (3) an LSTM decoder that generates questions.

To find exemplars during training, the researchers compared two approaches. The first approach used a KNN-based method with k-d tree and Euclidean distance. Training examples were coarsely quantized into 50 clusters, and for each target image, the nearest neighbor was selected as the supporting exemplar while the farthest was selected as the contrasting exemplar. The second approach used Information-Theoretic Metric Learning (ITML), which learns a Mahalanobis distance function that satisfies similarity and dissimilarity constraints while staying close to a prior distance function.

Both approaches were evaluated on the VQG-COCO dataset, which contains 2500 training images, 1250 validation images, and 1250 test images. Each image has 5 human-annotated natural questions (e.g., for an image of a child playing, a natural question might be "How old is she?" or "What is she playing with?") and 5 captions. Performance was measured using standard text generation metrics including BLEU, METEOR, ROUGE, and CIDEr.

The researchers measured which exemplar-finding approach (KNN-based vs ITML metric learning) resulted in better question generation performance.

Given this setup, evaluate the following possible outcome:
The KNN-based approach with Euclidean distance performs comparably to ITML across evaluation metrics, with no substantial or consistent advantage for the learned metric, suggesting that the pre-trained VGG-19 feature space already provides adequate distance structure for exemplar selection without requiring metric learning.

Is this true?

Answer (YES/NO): NO